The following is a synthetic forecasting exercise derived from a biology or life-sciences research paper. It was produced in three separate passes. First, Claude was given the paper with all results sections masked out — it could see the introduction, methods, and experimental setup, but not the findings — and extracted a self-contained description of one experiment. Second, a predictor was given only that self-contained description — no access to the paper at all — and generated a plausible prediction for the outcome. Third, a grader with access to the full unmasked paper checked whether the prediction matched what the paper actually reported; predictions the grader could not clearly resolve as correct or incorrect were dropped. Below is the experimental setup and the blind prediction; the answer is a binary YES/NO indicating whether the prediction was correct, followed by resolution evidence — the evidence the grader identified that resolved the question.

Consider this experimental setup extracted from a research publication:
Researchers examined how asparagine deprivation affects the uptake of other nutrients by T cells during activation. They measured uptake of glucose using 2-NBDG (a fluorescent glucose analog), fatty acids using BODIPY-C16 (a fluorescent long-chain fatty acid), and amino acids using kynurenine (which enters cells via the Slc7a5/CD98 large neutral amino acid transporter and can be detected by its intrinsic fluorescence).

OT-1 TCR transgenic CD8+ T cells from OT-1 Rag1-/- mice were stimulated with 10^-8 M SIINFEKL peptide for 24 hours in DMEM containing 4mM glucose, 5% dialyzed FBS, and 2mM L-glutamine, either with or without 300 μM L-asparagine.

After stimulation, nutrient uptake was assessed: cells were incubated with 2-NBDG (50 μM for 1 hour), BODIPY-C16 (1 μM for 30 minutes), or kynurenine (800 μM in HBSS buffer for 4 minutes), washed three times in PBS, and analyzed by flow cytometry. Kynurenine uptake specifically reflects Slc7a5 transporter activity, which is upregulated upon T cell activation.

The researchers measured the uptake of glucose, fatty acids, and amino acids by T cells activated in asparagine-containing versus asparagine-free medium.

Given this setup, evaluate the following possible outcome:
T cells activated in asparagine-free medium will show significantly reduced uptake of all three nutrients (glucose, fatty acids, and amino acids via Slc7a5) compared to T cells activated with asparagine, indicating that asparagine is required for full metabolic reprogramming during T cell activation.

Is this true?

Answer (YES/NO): YES